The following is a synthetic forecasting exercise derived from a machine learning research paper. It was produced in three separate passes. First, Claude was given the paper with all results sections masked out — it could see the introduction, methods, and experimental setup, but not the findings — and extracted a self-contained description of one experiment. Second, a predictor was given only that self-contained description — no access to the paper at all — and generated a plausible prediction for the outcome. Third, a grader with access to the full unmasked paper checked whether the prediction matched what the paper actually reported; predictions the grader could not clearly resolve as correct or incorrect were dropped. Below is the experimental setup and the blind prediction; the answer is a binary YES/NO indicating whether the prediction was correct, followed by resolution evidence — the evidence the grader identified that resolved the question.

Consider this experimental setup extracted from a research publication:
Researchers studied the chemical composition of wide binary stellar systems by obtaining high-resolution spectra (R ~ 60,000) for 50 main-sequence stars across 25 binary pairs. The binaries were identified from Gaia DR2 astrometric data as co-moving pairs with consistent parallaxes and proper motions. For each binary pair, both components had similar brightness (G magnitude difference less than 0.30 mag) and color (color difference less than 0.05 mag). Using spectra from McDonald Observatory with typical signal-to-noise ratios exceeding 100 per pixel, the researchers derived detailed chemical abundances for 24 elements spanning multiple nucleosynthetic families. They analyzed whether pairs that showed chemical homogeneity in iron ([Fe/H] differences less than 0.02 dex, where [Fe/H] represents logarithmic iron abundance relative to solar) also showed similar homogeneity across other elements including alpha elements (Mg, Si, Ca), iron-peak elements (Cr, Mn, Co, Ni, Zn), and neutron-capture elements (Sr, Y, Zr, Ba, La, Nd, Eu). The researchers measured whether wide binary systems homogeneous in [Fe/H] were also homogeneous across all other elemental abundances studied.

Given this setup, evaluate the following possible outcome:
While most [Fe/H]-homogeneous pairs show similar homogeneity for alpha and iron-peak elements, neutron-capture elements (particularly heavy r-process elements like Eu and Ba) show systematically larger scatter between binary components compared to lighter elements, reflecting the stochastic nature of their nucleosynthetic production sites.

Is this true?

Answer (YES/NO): NO